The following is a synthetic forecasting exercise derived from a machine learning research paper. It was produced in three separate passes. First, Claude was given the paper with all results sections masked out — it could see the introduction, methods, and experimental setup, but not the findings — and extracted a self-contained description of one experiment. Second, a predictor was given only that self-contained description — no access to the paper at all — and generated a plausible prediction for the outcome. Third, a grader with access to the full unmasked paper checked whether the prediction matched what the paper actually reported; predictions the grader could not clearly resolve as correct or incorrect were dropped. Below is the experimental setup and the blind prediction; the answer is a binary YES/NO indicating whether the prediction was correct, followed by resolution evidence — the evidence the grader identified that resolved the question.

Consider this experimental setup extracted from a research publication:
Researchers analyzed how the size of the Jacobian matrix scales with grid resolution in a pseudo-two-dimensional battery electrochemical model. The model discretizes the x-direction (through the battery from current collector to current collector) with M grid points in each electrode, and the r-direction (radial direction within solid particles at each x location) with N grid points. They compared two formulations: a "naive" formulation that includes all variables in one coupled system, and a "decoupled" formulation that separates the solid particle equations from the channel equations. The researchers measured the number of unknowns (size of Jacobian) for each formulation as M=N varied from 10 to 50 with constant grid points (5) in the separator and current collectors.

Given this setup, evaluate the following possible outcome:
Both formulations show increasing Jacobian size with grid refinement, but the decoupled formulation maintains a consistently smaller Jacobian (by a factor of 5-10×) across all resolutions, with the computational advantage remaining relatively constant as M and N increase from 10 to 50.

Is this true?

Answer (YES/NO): NO